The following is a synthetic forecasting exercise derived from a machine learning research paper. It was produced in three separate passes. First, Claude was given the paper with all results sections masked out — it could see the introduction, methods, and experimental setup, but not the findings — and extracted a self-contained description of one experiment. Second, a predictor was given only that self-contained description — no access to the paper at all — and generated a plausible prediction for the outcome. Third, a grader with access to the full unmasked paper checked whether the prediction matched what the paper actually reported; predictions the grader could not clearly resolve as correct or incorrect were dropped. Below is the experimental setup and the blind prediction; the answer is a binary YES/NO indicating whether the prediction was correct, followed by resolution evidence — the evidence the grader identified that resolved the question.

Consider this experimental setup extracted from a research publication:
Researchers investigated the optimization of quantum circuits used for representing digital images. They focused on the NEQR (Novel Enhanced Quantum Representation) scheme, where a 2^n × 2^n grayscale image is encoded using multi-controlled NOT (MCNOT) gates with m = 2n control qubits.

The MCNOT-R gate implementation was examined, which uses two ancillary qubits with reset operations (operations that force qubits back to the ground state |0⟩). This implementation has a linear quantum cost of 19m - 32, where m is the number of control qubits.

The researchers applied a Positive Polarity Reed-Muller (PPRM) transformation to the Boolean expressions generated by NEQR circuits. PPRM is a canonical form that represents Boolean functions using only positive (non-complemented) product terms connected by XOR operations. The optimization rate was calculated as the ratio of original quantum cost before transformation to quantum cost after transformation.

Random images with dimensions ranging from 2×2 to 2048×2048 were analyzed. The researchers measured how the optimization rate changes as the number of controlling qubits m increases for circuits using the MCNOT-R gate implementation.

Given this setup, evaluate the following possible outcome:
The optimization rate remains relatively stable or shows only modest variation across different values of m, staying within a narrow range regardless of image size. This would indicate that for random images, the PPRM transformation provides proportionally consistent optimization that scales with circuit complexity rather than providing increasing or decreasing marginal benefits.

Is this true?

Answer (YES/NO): NO